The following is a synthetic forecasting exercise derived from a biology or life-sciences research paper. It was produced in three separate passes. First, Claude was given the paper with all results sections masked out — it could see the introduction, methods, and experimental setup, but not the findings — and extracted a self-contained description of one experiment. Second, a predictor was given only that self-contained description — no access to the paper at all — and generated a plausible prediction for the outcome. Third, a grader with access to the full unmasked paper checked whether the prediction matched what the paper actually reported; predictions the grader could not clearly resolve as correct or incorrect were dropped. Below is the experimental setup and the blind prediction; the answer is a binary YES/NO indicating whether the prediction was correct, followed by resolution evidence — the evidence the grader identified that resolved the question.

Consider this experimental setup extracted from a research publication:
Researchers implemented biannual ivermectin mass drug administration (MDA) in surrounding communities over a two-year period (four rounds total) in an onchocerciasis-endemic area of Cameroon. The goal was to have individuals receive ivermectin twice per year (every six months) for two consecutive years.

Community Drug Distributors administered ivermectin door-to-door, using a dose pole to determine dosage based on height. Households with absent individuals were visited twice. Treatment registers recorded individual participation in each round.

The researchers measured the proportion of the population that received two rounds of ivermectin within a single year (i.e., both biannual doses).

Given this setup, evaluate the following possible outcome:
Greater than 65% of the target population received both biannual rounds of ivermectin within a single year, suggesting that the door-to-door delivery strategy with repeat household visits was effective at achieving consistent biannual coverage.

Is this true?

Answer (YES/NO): NO